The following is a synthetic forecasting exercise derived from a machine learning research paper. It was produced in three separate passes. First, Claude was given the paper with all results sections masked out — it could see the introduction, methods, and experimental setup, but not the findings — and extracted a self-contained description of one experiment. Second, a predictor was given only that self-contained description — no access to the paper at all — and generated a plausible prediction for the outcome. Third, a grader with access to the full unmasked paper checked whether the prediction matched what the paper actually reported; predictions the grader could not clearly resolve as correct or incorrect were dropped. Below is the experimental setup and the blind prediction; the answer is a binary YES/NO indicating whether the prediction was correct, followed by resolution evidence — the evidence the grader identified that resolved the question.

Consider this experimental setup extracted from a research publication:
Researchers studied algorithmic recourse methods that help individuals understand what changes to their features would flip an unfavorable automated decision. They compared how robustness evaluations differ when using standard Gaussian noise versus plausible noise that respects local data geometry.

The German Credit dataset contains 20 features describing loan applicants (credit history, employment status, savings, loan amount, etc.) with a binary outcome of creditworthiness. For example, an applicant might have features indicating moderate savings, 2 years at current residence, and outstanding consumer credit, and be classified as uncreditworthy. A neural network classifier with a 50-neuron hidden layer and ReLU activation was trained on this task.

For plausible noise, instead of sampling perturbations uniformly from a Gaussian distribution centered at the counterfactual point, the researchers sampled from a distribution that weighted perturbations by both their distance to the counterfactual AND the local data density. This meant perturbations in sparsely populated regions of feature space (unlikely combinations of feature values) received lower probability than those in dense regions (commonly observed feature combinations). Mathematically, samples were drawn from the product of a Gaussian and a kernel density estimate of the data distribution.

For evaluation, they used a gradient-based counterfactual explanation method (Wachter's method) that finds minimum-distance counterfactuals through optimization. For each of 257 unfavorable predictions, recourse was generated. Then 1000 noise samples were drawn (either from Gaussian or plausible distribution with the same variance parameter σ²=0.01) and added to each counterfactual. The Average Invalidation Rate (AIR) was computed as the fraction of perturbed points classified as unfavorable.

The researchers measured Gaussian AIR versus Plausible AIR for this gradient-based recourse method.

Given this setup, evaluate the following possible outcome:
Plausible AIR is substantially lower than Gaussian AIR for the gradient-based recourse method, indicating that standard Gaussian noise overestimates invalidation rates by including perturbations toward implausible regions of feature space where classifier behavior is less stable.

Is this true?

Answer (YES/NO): NO